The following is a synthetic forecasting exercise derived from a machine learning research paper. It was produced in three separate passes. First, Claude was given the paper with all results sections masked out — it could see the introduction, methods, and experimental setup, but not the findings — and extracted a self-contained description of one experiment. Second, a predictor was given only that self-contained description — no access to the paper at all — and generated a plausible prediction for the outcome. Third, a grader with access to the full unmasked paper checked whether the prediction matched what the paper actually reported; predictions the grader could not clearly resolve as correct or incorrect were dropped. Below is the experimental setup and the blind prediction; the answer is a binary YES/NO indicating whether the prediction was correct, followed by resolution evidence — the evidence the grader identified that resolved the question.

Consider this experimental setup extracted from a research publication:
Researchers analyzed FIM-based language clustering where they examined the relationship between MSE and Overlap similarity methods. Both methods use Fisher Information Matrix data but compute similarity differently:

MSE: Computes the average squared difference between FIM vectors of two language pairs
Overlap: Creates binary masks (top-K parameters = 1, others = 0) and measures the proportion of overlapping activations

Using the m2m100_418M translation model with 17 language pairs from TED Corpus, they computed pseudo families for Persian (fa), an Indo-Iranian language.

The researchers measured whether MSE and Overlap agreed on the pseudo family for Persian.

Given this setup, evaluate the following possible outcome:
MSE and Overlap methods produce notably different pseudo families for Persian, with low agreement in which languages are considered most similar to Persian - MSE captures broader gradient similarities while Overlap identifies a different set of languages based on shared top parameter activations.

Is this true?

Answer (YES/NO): NO